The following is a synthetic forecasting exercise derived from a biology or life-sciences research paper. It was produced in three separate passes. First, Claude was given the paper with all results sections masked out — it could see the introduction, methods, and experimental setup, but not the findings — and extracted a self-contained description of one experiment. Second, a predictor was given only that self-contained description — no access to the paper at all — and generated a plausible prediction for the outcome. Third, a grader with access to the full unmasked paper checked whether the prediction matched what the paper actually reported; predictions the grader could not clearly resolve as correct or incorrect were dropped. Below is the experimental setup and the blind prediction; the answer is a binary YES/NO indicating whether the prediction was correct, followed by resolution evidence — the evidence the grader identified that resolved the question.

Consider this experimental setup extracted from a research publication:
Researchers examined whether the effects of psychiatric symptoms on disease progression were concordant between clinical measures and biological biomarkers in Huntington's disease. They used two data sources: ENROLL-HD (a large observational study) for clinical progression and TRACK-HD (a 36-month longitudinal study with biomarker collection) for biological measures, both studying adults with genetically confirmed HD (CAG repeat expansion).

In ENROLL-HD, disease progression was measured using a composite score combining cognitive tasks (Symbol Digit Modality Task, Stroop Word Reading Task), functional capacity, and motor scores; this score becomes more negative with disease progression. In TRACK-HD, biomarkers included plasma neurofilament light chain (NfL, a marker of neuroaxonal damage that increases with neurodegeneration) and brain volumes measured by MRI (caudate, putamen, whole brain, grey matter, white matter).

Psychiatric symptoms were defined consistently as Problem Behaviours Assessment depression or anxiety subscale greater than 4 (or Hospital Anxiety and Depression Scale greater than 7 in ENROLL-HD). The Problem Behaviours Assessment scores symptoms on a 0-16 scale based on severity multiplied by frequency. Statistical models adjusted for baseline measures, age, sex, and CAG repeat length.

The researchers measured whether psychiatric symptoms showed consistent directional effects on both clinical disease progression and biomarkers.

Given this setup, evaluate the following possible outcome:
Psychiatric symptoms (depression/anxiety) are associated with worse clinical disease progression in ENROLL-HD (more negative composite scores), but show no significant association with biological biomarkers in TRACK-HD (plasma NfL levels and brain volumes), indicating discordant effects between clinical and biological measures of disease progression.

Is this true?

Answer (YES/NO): NO